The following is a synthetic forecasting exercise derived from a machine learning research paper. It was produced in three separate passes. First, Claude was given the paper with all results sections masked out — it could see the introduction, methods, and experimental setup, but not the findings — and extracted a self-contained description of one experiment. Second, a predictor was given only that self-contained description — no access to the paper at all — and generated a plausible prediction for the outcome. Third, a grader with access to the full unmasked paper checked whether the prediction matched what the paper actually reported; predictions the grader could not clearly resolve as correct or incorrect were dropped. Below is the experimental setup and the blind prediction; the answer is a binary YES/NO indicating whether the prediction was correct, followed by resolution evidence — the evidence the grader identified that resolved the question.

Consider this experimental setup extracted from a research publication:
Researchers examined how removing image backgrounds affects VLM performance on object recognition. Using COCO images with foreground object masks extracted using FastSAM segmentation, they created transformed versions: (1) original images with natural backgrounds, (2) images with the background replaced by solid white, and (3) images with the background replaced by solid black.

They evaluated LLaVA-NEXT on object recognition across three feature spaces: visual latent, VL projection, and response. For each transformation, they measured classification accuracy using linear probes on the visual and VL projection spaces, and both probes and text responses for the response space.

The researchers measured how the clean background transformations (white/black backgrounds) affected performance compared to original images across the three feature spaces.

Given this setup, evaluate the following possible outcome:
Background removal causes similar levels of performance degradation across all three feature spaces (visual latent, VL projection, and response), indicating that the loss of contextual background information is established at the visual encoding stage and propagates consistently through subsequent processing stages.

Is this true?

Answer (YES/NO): NO